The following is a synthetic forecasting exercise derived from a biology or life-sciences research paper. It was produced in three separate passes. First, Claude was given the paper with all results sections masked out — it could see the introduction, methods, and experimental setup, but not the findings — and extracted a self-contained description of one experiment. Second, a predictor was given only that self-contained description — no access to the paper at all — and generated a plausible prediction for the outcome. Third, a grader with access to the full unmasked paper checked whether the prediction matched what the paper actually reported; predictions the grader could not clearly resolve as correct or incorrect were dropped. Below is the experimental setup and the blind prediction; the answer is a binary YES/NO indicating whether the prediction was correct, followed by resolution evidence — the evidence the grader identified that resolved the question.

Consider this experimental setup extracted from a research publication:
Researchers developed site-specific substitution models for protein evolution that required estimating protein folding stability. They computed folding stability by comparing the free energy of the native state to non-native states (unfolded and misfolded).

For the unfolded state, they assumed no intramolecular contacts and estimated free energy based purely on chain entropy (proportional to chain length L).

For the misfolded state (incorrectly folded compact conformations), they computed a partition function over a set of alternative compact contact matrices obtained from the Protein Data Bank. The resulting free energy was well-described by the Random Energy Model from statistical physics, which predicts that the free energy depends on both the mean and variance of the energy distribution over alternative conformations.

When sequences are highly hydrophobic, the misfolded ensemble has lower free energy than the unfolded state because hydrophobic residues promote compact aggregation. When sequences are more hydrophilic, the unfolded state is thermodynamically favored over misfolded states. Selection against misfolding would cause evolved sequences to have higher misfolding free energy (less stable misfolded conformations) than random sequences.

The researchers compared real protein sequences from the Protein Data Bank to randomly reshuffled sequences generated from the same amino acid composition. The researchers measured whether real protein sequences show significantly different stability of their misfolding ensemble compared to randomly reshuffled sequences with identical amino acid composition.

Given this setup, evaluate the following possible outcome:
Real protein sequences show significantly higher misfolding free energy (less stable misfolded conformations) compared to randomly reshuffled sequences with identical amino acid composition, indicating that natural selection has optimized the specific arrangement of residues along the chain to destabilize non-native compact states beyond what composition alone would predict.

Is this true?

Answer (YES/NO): YES